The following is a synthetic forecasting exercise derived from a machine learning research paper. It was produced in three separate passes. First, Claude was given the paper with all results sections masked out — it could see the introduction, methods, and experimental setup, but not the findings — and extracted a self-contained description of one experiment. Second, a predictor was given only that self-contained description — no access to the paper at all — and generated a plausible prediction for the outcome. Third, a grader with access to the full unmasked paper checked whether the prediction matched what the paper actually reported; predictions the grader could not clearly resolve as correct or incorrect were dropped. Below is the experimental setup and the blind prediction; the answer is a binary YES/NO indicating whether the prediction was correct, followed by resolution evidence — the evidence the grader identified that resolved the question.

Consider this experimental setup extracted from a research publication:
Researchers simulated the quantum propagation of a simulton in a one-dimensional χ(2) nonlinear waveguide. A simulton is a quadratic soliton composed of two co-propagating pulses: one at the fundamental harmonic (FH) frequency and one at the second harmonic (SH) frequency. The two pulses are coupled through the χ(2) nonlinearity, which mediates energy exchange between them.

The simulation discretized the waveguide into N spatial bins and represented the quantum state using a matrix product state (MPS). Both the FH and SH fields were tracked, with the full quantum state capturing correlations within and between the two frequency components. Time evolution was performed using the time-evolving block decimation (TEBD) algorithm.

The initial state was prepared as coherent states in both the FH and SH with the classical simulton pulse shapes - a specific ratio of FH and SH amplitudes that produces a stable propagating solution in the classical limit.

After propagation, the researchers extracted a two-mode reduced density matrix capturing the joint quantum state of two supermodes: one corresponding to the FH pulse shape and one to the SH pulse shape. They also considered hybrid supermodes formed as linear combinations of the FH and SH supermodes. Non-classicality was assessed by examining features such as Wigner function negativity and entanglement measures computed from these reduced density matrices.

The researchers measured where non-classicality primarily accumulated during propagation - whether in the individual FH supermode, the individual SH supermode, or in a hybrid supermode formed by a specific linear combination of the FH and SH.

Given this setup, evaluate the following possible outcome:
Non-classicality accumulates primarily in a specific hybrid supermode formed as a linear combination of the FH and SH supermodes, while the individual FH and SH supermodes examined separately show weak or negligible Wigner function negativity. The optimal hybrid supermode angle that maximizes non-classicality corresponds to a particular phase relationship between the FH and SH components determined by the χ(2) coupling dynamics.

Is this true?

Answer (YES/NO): YES